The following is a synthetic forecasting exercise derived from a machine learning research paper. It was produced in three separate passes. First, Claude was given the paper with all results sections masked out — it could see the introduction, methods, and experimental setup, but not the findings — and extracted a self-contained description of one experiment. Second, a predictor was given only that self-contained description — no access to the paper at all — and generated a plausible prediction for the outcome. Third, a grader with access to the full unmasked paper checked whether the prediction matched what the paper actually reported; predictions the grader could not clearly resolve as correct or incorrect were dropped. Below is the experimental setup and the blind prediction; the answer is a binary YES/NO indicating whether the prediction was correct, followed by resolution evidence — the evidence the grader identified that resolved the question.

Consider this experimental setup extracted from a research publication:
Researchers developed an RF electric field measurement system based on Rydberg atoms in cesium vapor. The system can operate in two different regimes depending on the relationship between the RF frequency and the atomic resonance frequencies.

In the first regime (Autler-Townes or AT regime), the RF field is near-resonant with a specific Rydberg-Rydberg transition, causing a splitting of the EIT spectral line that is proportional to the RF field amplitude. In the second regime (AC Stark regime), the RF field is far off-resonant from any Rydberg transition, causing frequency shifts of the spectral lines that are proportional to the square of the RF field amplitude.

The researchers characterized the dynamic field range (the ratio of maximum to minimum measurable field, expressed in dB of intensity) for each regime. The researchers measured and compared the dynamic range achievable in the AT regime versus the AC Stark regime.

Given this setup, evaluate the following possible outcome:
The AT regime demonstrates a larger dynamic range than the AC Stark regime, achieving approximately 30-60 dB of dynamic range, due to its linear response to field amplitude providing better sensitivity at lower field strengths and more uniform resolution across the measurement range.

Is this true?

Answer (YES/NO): NO